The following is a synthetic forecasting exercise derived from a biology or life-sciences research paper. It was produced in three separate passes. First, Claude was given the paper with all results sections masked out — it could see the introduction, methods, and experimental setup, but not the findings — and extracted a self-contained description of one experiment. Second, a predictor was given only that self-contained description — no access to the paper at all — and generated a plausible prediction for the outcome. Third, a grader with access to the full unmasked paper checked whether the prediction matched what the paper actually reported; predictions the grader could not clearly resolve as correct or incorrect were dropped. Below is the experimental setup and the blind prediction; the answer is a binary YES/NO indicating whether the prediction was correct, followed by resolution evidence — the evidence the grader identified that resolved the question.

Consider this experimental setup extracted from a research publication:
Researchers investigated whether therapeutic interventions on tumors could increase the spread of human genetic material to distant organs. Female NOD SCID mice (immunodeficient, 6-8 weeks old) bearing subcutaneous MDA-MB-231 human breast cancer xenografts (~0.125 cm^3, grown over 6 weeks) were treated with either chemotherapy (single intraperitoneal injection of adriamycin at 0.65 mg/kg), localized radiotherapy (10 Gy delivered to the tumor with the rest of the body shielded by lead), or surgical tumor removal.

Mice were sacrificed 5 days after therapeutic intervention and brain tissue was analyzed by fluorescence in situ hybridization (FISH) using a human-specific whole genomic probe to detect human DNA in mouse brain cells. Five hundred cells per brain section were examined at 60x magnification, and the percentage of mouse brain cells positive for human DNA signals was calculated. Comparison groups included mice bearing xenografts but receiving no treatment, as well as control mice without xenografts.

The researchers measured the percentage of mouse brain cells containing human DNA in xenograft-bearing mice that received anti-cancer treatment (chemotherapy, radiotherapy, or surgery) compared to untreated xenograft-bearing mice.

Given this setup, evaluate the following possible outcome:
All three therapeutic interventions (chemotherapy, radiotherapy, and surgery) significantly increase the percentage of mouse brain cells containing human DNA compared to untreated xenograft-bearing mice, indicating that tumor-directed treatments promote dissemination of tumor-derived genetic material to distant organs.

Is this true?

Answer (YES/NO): YES